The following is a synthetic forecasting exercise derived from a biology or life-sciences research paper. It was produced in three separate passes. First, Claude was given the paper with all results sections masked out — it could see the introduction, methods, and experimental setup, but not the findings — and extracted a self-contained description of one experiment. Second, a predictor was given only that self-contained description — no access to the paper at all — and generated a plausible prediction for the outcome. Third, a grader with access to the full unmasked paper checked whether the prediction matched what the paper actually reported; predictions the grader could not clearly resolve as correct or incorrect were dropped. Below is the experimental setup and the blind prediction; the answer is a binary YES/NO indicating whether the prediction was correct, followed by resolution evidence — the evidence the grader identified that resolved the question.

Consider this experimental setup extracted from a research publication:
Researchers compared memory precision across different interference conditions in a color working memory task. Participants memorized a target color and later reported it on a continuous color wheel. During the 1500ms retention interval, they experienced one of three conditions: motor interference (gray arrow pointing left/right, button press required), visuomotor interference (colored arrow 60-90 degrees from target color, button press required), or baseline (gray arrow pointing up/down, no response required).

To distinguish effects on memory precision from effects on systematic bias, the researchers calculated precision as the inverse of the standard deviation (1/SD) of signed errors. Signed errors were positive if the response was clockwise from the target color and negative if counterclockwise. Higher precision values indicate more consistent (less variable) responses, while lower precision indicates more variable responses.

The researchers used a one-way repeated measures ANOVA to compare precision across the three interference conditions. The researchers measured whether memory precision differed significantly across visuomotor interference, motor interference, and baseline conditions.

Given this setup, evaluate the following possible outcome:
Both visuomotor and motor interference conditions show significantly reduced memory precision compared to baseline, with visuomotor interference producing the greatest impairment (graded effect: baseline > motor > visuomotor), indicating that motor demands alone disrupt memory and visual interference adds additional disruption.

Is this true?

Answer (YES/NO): NO